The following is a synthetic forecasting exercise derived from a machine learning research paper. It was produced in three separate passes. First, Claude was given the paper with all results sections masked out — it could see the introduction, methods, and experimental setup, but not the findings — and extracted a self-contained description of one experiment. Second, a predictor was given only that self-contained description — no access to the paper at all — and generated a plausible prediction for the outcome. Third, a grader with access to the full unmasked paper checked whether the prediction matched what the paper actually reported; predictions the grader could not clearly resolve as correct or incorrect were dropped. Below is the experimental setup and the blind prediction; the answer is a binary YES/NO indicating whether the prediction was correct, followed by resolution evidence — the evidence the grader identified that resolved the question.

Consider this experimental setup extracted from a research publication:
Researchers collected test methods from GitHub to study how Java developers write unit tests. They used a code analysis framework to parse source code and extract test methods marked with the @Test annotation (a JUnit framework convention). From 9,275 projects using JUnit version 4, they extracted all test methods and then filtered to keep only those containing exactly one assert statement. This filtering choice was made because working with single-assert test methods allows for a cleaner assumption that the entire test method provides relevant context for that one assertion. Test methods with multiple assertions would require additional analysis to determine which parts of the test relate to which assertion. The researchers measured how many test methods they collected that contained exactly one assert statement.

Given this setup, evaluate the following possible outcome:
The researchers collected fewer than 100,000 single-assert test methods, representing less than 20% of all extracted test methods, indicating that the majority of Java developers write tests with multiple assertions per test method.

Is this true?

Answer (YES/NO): NO